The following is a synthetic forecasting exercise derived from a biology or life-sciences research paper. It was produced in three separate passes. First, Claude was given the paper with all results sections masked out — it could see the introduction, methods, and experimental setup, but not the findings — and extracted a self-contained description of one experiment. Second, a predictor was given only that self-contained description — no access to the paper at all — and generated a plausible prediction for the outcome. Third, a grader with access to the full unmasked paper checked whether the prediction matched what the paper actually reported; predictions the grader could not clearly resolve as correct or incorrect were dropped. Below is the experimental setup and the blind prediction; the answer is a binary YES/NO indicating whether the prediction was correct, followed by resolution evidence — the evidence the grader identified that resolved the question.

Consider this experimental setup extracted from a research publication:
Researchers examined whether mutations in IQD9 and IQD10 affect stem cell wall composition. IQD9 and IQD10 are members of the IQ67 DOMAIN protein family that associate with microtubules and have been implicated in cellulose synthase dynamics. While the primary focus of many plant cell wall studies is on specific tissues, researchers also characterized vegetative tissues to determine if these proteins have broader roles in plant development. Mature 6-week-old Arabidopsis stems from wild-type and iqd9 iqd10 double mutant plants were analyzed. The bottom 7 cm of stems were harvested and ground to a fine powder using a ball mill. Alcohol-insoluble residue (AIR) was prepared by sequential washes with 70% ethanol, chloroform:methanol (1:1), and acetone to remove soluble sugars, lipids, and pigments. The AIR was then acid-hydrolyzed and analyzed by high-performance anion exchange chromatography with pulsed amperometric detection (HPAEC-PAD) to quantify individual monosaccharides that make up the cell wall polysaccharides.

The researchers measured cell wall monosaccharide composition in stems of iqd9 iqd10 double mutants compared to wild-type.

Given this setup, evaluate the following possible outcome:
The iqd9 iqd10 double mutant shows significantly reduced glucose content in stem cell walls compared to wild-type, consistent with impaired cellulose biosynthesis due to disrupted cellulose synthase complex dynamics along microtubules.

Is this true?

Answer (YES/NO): NO